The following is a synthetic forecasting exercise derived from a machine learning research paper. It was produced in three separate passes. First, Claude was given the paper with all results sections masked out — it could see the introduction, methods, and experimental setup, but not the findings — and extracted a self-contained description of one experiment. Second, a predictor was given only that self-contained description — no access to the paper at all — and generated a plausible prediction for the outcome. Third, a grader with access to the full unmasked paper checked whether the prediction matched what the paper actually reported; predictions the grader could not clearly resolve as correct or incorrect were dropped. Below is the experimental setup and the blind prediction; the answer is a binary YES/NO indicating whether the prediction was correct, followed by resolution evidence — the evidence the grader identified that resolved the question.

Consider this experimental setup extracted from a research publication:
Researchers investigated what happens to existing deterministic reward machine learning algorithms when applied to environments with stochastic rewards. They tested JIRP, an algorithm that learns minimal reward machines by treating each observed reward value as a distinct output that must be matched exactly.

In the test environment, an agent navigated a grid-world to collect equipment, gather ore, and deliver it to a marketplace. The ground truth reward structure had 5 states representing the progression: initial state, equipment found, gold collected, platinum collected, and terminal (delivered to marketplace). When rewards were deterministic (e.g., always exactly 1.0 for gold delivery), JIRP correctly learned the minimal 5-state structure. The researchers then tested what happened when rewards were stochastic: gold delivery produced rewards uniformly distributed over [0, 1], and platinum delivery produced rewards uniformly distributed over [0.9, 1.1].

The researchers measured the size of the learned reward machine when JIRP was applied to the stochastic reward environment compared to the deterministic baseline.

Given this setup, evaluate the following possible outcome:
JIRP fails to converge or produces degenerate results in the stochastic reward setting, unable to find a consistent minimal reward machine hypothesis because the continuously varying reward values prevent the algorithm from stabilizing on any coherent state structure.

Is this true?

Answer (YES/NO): YES